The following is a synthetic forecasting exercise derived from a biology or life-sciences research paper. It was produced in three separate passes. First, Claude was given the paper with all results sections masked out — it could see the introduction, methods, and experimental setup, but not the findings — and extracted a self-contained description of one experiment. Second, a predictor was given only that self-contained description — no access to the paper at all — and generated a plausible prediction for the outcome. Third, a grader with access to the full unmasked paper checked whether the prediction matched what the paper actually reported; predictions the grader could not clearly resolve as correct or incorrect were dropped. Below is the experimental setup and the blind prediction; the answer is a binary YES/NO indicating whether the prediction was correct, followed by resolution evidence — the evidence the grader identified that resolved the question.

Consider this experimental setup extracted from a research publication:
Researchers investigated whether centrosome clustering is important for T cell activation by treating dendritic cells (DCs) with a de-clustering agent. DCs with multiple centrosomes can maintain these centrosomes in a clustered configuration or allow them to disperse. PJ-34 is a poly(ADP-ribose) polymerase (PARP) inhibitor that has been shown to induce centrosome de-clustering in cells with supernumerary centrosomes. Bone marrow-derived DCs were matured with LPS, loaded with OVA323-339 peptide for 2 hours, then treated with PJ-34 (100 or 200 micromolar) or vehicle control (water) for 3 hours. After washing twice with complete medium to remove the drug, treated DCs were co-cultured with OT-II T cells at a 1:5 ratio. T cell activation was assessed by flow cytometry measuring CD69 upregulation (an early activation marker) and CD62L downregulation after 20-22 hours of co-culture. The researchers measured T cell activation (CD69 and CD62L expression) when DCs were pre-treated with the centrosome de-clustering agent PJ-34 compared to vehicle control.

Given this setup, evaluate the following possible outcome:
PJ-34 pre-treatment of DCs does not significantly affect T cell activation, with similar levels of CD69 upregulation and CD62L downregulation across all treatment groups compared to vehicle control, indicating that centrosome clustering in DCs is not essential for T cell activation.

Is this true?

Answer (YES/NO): NO